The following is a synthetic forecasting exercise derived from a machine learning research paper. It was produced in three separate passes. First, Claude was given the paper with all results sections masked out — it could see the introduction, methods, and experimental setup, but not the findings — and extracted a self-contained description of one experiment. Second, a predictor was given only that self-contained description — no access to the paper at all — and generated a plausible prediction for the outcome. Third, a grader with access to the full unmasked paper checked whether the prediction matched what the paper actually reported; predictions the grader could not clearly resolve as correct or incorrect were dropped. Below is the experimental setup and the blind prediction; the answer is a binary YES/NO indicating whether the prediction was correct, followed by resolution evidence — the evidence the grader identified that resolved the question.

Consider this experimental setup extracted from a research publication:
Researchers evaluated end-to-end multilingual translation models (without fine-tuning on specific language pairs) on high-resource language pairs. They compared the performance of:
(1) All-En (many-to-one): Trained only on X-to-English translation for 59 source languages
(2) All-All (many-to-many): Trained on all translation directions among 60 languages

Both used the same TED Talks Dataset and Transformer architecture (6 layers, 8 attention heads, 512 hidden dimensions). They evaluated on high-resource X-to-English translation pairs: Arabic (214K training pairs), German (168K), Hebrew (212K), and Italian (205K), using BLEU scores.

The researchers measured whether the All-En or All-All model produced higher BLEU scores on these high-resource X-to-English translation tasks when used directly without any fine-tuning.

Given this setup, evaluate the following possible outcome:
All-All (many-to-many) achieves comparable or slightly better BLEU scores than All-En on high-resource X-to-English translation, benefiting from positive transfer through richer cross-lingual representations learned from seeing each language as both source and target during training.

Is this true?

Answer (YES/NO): NO